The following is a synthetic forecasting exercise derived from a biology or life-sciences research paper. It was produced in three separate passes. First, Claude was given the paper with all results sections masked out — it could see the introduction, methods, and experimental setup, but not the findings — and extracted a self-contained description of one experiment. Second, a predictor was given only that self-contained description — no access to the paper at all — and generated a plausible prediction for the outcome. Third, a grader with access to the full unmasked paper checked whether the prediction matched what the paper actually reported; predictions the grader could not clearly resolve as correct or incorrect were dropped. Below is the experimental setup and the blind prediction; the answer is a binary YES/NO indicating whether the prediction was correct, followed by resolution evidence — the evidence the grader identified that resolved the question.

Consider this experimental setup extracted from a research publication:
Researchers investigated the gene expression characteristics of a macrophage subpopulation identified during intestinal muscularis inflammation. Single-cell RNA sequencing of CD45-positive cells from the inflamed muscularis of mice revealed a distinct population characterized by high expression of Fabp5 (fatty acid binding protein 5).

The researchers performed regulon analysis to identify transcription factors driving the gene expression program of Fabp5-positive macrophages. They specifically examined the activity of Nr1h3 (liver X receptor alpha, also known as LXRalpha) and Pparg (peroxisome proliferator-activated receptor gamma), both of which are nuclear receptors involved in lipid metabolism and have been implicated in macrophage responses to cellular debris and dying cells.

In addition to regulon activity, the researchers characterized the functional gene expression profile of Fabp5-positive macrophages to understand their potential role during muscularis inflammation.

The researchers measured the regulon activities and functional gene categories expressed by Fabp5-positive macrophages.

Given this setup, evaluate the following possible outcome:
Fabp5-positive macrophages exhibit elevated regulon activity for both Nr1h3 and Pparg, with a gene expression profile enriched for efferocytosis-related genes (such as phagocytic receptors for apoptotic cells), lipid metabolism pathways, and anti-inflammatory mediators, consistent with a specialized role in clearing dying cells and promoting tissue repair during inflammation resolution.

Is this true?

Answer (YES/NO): NO